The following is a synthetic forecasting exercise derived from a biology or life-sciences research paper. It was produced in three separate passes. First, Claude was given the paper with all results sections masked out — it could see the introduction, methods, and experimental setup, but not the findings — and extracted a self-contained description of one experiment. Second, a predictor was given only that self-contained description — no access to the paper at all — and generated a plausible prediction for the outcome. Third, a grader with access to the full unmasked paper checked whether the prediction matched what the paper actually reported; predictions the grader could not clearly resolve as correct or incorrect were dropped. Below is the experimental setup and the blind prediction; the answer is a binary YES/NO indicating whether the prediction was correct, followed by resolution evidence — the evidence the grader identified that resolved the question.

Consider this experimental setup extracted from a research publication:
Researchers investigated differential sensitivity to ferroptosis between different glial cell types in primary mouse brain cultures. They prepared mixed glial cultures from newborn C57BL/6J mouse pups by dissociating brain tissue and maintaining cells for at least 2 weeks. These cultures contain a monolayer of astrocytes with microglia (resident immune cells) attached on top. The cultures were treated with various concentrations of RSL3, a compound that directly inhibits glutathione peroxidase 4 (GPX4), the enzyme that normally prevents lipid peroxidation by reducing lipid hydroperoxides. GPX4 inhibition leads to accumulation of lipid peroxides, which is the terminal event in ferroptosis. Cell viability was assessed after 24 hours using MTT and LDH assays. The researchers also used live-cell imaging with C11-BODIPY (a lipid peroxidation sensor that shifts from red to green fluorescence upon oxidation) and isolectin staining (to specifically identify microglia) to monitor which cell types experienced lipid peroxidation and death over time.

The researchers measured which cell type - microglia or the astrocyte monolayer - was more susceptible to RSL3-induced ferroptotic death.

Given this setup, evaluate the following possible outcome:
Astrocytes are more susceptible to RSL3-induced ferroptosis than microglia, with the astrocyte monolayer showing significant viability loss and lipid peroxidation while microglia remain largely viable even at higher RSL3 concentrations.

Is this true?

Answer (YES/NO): NO